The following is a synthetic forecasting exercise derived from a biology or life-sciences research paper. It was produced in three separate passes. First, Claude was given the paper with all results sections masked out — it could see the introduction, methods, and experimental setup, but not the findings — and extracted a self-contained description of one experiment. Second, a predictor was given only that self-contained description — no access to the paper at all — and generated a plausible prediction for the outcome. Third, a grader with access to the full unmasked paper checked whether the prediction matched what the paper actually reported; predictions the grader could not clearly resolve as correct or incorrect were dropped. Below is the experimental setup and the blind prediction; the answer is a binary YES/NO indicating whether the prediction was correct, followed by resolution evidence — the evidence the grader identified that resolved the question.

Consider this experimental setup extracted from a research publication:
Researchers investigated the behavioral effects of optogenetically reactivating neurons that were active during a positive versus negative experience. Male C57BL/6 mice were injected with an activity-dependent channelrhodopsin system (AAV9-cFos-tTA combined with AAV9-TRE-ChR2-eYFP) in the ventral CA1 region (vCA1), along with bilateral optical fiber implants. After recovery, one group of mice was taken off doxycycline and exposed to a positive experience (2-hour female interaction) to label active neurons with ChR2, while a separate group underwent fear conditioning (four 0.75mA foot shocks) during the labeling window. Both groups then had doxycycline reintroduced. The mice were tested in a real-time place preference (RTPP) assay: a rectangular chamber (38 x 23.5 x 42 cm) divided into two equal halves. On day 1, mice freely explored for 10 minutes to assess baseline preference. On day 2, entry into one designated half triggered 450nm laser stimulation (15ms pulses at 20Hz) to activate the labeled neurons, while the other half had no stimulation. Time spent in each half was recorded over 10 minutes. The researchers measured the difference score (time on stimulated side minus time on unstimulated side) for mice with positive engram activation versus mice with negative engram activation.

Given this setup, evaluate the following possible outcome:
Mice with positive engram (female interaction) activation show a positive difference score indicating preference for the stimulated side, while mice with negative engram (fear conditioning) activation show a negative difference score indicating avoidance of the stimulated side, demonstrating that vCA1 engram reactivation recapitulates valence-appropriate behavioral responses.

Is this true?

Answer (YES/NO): NO